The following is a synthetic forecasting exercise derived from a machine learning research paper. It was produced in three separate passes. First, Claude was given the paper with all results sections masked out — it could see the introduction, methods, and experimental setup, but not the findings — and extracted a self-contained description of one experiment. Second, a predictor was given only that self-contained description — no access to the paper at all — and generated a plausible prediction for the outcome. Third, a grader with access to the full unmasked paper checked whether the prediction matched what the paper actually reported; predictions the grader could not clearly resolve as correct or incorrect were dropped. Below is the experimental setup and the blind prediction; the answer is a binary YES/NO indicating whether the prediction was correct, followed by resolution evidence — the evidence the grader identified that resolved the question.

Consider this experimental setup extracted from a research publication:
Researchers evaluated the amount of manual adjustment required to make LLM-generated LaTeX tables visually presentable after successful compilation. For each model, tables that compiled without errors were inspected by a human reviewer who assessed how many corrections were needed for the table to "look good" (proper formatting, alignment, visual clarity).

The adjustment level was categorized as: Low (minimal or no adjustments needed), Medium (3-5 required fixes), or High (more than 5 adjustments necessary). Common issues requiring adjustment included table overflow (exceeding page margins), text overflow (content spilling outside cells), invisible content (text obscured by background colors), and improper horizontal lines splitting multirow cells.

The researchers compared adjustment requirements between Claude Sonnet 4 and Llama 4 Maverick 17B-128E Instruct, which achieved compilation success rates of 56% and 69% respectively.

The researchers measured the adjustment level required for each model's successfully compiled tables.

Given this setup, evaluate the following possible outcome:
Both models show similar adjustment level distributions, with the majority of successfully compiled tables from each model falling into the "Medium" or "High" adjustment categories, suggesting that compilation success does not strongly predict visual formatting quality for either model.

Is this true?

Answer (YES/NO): NO